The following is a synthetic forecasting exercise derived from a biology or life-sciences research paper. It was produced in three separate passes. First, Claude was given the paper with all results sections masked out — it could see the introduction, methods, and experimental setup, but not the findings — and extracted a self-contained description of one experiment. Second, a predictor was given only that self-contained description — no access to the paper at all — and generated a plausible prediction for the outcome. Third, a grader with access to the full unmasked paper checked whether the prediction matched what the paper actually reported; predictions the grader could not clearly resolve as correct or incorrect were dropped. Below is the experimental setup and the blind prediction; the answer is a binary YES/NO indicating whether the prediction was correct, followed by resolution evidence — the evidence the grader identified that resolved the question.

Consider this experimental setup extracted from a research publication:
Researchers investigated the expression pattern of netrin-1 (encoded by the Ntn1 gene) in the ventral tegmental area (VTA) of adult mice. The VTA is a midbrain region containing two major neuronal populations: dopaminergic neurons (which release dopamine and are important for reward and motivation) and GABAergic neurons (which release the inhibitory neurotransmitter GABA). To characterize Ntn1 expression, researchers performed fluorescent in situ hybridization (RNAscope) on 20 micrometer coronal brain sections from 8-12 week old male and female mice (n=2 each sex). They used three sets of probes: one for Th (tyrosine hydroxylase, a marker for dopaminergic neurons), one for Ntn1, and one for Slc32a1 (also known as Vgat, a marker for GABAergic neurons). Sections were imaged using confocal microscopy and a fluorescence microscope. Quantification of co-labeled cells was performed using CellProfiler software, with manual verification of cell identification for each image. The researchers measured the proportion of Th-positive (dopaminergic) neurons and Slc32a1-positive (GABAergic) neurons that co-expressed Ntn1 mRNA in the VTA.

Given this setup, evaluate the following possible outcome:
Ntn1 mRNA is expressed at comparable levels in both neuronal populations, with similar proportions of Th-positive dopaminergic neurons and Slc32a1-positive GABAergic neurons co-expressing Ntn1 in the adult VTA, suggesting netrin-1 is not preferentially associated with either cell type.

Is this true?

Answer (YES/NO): NO